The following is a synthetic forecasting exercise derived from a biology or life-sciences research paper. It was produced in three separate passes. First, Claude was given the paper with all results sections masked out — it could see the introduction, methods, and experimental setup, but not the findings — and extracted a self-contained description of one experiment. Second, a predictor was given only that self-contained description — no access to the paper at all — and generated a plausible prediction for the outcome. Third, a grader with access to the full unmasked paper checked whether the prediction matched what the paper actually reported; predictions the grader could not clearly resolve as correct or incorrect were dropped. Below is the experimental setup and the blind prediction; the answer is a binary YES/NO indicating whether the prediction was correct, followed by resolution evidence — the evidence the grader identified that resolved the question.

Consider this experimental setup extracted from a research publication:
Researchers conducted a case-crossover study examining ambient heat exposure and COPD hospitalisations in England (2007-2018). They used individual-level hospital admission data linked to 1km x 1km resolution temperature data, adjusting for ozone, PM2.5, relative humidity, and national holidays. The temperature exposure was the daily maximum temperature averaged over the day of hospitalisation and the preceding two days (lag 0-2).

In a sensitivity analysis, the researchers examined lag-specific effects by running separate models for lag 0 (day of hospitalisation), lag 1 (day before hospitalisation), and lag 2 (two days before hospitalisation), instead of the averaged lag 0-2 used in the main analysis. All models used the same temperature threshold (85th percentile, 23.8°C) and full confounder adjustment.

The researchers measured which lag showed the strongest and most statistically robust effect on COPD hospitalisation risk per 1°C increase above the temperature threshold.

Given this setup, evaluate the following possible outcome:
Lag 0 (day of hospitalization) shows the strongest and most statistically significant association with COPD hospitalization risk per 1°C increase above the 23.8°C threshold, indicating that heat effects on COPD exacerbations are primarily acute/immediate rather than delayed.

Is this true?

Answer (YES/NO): NO